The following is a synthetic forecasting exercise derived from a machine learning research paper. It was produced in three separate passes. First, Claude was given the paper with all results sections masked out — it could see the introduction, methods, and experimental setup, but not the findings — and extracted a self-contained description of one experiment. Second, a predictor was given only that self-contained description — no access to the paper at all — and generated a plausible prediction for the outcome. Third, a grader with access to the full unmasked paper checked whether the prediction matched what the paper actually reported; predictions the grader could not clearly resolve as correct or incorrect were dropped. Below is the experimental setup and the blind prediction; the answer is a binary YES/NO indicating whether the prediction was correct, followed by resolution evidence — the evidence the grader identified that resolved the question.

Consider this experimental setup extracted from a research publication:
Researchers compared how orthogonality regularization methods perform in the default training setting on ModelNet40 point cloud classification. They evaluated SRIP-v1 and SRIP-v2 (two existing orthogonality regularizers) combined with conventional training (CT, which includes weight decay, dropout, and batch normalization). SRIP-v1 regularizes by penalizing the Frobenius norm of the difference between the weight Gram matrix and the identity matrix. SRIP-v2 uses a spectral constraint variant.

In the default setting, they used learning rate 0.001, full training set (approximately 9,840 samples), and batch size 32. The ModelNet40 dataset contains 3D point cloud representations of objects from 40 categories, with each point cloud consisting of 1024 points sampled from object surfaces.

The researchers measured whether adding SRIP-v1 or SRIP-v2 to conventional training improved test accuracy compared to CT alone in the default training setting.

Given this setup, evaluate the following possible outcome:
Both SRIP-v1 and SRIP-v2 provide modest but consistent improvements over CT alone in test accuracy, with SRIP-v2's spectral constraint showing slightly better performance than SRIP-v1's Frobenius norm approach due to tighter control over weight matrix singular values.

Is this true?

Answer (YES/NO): NO